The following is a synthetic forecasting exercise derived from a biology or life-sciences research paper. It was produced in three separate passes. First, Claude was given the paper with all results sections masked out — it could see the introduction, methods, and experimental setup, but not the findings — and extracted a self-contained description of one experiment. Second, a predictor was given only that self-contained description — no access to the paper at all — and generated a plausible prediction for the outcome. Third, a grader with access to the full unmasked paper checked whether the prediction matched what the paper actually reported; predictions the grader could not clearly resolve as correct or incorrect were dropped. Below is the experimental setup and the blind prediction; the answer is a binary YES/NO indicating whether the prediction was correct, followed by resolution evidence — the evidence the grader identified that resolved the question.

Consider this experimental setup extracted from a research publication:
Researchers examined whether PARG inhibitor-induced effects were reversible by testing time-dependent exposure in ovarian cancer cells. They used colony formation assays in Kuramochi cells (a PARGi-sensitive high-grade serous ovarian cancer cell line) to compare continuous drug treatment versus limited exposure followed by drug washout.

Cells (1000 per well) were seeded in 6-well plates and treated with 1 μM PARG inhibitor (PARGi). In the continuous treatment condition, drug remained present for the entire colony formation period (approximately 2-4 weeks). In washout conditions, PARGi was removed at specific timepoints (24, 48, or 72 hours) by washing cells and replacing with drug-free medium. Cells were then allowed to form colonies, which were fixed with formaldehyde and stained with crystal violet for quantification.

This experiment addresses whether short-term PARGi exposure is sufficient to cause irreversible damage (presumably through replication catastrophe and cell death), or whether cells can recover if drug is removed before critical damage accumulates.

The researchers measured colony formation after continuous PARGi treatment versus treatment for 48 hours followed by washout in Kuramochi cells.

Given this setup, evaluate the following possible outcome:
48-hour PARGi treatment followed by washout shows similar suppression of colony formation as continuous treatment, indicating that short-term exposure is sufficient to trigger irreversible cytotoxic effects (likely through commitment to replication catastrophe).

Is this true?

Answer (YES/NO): YES